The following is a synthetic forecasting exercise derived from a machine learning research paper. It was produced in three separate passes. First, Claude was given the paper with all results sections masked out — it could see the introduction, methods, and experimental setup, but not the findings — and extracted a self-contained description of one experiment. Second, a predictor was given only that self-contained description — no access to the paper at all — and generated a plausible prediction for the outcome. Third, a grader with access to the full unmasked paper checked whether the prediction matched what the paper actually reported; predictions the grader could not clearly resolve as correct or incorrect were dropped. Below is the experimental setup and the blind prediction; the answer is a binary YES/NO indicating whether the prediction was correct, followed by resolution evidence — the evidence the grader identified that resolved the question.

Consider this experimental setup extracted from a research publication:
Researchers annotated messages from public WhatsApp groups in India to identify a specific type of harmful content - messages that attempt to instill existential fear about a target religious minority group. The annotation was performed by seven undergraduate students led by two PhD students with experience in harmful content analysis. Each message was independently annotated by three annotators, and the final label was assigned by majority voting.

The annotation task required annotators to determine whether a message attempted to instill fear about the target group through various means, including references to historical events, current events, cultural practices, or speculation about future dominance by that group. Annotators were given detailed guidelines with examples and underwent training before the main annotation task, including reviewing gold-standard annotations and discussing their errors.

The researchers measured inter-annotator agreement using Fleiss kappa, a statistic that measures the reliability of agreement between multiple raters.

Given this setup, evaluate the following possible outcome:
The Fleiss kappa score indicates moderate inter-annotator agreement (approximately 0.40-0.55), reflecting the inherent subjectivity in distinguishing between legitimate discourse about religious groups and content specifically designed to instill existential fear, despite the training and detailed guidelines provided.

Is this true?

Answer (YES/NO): NO